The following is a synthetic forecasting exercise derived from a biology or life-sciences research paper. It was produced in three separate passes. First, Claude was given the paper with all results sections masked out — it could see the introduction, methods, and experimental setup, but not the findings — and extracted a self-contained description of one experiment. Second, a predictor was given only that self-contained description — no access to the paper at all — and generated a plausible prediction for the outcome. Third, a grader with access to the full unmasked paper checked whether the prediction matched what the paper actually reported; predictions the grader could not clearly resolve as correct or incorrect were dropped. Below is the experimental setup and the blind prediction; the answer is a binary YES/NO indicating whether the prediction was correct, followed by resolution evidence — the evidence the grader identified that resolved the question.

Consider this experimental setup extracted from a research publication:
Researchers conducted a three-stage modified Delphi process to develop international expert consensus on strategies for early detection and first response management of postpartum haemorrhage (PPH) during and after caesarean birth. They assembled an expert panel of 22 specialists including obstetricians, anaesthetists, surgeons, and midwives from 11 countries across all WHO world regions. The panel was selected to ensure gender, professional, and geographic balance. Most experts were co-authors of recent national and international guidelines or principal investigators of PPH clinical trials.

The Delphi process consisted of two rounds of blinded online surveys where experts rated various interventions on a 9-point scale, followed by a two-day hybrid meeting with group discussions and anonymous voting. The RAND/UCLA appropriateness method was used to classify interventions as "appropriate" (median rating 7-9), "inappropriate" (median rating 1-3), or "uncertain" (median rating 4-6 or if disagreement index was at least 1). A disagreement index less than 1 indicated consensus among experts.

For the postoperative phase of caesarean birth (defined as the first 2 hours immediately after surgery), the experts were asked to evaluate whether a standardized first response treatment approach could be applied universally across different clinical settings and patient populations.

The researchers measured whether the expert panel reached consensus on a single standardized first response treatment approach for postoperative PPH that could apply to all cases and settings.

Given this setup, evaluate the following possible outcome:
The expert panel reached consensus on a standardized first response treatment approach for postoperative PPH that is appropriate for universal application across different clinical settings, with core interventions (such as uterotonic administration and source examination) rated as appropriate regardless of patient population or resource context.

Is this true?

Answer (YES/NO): NO